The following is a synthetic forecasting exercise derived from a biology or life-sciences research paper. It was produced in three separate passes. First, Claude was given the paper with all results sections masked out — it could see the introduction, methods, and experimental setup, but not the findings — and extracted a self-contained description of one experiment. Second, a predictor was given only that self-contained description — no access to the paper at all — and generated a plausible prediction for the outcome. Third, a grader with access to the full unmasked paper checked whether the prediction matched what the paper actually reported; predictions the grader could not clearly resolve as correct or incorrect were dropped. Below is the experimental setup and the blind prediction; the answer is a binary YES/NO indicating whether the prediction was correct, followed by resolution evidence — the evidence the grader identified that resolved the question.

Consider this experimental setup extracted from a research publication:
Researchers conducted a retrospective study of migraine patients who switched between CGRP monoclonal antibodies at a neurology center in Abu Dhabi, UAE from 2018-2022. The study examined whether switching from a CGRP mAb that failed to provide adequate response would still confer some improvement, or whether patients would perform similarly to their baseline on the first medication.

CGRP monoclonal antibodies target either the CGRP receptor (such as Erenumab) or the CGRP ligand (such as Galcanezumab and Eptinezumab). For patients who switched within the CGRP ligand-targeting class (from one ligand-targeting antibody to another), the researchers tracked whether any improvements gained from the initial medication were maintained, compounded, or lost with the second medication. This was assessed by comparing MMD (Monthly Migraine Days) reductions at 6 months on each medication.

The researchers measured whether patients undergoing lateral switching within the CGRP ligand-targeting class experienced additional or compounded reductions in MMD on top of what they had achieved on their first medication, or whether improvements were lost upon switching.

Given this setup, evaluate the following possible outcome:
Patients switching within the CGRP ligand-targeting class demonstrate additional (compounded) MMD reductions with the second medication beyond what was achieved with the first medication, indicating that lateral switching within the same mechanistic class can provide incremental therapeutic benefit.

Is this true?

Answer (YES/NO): YES